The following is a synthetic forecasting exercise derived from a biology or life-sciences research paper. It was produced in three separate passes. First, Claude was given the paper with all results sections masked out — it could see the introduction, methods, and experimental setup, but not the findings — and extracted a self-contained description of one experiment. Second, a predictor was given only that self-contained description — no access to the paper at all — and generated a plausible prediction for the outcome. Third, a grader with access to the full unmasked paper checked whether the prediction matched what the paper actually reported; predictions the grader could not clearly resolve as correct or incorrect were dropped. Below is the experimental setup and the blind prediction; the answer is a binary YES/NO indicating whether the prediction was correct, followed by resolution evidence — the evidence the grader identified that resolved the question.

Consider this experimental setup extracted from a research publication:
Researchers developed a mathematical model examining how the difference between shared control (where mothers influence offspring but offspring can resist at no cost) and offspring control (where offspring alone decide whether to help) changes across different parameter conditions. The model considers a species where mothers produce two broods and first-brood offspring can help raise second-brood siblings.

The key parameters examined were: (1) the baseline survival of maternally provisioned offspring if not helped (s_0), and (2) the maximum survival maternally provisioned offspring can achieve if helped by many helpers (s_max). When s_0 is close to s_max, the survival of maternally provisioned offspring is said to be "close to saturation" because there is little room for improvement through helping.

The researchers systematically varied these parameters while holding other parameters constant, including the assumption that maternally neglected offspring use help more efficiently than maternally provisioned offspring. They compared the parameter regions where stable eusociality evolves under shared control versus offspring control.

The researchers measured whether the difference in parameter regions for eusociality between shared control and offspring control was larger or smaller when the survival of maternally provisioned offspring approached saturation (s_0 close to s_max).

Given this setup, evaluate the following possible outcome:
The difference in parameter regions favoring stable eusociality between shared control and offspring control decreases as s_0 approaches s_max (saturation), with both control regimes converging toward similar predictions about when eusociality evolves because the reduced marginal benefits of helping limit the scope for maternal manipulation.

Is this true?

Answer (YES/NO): NO